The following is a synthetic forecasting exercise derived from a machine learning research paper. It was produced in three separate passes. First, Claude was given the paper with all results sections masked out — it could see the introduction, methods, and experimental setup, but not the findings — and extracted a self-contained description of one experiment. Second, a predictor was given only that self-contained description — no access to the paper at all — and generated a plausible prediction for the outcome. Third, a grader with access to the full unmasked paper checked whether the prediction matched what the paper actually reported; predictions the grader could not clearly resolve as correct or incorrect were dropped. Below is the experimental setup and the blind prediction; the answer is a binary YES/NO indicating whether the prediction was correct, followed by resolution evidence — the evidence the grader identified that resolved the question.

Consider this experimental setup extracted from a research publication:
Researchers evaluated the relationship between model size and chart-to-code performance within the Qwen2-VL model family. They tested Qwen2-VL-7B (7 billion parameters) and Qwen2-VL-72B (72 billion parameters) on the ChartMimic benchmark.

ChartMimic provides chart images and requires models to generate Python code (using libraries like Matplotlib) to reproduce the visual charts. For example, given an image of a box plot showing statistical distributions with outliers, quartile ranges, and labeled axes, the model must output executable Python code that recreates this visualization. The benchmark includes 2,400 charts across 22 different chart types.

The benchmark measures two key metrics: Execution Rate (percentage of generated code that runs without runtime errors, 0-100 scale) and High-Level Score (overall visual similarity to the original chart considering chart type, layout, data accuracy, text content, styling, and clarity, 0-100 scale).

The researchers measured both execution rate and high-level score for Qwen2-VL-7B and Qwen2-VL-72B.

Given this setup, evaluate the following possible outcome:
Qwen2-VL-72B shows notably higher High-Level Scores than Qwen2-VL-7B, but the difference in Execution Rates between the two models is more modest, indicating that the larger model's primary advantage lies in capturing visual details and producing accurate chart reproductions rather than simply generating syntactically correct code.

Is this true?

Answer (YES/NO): YES